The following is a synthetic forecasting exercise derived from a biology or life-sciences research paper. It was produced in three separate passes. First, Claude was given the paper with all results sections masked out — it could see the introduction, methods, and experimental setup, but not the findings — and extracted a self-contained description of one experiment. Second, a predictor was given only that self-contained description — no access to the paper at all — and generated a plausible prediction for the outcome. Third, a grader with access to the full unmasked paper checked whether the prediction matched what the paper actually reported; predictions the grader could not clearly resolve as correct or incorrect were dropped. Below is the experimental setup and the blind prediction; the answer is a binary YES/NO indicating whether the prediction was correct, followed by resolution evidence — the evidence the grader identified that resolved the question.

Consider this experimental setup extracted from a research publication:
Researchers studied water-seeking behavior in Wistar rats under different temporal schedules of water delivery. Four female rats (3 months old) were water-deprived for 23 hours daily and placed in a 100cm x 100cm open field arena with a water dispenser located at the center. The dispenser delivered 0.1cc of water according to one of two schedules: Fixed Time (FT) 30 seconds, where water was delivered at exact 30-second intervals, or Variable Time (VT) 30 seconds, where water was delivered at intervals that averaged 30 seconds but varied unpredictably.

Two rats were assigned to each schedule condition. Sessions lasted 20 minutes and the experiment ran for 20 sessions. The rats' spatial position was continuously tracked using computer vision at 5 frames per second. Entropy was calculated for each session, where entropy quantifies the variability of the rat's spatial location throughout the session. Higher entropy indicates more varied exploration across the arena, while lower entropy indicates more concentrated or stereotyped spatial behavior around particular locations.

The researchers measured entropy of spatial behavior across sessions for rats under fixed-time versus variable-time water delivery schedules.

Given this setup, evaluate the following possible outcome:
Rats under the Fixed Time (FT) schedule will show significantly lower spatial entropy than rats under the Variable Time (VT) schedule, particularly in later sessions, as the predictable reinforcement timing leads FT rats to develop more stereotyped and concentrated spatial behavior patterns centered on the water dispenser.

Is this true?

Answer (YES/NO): NO